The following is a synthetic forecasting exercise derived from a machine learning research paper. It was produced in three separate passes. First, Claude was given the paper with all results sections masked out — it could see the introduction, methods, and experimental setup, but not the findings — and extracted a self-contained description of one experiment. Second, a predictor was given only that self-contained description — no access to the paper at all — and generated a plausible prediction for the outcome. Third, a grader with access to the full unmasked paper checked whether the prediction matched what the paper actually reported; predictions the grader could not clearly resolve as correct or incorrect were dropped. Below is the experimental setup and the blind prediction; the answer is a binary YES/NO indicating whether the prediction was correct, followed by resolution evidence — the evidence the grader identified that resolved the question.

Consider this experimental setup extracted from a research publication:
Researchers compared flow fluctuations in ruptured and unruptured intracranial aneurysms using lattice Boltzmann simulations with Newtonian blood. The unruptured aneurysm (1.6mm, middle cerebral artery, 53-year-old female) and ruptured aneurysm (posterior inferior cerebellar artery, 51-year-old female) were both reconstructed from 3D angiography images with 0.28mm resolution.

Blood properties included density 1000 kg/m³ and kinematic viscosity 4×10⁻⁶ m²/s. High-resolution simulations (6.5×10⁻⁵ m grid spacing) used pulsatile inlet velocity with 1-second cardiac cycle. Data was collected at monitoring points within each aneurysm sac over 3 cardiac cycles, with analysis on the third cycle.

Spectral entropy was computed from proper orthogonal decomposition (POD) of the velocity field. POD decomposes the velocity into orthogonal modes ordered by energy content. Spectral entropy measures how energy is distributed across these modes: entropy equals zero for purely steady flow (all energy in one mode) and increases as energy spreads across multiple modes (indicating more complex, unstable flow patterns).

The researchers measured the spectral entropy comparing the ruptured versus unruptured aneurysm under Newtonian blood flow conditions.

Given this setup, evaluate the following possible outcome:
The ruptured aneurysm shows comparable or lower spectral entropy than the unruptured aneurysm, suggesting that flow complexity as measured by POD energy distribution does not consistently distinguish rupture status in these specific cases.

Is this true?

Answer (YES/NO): NO